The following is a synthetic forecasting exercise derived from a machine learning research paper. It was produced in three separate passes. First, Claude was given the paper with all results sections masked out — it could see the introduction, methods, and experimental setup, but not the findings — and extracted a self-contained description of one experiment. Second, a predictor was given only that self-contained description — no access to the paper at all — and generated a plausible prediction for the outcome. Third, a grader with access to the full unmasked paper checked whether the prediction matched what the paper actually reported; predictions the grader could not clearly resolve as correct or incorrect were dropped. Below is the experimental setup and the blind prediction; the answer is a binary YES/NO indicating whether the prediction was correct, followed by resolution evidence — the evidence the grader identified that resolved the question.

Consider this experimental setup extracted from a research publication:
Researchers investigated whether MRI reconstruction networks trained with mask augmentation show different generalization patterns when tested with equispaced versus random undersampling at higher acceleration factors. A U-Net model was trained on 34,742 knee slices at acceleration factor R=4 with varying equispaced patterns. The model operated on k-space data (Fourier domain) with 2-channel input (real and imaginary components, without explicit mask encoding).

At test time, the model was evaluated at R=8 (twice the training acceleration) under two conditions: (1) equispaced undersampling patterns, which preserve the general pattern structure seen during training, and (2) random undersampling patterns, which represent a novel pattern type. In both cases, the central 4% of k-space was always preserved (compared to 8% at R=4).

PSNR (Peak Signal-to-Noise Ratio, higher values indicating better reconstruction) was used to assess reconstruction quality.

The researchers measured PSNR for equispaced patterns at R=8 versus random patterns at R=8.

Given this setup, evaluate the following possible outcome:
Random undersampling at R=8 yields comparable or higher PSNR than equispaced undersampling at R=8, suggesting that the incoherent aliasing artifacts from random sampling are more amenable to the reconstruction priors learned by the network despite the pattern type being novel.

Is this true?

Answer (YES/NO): NO